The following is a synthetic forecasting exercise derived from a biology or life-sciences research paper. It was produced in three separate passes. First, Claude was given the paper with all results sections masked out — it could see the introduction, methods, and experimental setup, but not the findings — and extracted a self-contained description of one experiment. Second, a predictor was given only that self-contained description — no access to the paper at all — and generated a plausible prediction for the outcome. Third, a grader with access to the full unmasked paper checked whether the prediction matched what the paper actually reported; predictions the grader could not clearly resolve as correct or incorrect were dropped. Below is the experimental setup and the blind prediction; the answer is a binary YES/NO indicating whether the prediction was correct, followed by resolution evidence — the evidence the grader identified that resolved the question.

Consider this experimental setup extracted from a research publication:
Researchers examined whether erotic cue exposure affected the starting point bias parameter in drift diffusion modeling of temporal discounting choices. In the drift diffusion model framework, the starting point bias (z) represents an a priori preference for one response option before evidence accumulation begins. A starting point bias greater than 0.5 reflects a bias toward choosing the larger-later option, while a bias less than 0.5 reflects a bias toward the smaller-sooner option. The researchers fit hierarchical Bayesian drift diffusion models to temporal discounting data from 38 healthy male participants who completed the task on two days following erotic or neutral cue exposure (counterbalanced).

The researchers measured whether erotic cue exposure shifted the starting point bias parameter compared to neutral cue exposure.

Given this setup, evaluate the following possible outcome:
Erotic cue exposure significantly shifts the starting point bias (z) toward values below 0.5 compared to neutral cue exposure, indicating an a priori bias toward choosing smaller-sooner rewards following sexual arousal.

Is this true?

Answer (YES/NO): YES